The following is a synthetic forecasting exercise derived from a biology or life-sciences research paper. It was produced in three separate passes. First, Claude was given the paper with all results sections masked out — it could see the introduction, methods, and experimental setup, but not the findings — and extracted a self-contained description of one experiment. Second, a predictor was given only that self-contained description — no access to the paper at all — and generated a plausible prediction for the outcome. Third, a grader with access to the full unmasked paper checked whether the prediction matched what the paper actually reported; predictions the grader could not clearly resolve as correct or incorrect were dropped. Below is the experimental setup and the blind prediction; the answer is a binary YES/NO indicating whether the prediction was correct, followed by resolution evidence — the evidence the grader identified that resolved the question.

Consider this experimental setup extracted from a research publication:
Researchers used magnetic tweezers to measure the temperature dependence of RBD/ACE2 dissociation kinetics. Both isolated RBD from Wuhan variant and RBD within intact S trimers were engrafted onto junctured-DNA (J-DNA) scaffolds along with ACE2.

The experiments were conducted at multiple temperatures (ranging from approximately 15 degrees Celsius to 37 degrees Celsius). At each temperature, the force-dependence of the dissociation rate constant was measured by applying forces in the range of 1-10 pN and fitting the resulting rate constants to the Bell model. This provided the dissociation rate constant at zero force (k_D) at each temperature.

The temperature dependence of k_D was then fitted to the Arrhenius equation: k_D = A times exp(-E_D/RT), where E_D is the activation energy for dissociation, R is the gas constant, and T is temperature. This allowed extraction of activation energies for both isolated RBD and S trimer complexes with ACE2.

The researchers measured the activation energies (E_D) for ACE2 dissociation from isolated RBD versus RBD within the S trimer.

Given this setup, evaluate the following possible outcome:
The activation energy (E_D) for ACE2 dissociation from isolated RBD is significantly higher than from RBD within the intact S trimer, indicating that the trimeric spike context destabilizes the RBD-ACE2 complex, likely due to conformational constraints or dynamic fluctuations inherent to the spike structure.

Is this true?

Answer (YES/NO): NO